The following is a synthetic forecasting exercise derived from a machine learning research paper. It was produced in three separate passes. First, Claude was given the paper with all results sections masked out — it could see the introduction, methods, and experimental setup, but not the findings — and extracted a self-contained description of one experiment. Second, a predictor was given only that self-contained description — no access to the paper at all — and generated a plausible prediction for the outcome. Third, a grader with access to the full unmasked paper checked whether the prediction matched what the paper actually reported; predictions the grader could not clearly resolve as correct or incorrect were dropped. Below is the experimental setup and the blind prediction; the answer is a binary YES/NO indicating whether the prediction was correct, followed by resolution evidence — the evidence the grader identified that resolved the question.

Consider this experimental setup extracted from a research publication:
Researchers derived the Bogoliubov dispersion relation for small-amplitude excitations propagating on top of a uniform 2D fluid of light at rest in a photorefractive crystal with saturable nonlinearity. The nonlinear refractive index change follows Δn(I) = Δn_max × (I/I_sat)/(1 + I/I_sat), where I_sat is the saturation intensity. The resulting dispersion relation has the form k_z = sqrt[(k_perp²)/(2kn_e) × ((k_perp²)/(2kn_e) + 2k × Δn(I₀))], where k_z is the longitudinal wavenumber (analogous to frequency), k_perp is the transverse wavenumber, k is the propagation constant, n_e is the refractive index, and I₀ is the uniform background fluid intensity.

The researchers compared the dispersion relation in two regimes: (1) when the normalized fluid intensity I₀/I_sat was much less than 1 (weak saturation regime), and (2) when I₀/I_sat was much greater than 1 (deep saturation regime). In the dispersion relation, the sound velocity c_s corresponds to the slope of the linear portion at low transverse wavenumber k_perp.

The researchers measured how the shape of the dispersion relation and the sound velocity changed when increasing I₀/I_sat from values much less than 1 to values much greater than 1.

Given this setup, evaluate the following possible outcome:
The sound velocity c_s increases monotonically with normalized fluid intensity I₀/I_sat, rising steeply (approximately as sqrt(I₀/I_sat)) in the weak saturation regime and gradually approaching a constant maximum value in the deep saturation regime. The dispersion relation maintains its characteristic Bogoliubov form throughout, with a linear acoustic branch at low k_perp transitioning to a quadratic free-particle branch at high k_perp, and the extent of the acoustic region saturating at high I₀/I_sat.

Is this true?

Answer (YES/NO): YES